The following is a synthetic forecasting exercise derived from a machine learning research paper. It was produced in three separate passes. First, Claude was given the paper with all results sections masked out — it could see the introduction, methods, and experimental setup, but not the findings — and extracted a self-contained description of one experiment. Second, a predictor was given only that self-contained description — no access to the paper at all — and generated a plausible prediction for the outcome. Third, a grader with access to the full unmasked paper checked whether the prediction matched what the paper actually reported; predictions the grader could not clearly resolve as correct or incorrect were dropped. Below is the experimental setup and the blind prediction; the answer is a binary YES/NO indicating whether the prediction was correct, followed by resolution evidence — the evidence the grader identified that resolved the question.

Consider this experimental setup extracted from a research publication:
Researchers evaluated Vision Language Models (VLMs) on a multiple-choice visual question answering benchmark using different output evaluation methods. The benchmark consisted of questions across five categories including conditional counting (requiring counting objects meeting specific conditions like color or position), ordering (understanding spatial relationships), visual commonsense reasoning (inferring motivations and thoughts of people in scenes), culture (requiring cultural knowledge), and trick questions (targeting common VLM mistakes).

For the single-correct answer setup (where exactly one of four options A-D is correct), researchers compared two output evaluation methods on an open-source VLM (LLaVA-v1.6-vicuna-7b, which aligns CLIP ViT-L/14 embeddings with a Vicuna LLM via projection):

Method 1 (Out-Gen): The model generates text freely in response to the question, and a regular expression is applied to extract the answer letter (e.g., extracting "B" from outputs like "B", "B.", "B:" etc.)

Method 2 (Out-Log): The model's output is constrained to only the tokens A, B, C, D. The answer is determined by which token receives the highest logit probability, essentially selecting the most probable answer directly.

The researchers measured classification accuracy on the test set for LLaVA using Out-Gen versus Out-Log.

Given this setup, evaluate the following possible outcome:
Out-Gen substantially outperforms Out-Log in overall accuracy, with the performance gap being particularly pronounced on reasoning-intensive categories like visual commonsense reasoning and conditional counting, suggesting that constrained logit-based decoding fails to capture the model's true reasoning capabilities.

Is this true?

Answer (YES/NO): NO